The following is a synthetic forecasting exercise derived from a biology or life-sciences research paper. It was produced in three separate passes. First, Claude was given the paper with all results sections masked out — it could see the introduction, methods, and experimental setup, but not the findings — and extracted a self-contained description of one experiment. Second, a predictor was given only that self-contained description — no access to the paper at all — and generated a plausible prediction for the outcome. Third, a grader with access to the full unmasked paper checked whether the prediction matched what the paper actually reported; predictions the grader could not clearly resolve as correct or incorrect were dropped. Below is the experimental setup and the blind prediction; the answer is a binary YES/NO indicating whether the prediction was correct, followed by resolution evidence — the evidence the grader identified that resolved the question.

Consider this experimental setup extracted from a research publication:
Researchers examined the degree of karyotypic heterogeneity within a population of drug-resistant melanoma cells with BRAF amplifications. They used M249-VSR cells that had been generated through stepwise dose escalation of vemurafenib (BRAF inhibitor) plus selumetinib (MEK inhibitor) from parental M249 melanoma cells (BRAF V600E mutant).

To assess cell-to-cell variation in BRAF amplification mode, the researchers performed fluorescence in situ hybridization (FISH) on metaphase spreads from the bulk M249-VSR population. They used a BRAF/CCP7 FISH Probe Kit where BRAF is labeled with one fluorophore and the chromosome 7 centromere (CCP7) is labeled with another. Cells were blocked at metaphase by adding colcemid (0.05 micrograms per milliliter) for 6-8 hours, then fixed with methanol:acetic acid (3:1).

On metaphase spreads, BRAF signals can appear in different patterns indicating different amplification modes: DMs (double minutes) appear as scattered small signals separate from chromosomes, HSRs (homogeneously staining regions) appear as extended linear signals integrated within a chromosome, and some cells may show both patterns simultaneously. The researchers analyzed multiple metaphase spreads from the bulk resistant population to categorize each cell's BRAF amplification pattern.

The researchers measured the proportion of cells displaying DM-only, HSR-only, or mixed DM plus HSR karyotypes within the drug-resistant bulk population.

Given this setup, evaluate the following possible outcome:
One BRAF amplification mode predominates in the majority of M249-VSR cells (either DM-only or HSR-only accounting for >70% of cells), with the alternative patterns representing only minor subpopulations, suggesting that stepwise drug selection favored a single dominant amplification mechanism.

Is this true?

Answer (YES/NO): NO